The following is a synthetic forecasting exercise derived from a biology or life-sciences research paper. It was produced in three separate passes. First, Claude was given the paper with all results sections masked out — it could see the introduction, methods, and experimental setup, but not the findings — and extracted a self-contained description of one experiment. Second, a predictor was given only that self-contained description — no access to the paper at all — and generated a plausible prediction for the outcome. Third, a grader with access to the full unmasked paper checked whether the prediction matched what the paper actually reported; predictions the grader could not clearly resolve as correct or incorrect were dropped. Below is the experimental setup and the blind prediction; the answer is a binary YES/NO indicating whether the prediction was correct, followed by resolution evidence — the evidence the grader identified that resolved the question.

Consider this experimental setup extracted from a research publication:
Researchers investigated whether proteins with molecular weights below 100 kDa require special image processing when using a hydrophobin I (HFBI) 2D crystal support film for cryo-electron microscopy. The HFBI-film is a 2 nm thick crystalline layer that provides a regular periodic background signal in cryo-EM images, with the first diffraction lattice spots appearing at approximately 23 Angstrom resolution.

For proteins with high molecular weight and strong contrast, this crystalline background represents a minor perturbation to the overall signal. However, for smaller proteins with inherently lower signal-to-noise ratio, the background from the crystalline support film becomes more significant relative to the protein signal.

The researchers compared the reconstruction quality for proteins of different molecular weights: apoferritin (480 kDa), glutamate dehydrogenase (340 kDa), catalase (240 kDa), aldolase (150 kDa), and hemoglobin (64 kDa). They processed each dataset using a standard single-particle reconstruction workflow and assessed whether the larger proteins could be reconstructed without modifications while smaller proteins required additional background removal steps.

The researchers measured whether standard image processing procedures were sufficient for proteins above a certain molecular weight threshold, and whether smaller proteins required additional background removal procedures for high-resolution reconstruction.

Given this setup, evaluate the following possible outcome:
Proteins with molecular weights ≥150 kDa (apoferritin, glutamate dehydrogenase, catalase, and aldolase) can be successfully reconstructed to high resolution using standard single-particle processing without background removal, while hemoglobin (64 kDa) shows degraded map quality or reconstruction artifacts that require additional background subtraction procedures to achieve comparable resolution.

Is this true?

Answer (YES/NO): YES